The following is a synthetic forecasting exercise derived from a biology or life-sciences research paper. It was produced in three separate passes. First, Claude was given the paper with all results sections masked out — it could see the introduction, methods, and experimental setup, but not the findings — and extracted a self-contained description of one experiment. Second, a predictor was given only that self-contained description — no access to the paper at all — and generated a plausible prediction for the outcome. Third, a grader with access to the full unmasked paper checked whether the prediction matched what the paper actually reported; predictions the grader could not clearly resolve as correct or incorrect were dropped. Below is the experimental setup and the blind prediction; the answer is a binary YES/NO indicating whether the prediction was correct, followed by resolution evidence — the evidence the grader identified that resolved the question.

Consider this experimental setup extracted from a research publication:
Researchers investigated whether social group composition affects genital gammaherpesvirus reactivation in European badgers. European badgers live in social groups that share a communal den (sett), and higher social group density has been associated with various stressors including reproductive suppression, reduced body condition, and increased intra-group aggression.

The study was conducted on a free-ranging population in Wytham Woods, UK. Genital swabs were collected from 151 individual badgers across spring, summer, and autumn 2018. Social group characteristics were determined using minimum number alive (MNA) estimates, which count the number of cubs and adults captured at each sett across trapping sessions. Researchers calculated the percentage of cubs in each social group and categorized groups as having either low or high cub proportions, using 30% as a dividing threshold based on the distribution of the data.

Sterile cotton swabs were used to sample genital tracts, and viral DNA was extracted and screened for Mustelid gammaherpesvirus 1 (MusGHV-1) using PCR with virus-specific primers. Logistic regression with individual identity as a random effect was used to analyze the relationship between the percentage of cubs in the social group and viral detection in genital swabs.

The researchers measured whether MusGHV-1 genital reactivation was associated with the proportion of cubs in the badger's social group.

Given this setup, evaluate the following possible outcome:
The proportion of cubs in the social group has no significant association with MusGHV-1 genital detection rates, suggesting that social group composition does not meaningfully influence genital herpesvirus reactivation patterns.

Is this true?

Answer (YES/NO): NO